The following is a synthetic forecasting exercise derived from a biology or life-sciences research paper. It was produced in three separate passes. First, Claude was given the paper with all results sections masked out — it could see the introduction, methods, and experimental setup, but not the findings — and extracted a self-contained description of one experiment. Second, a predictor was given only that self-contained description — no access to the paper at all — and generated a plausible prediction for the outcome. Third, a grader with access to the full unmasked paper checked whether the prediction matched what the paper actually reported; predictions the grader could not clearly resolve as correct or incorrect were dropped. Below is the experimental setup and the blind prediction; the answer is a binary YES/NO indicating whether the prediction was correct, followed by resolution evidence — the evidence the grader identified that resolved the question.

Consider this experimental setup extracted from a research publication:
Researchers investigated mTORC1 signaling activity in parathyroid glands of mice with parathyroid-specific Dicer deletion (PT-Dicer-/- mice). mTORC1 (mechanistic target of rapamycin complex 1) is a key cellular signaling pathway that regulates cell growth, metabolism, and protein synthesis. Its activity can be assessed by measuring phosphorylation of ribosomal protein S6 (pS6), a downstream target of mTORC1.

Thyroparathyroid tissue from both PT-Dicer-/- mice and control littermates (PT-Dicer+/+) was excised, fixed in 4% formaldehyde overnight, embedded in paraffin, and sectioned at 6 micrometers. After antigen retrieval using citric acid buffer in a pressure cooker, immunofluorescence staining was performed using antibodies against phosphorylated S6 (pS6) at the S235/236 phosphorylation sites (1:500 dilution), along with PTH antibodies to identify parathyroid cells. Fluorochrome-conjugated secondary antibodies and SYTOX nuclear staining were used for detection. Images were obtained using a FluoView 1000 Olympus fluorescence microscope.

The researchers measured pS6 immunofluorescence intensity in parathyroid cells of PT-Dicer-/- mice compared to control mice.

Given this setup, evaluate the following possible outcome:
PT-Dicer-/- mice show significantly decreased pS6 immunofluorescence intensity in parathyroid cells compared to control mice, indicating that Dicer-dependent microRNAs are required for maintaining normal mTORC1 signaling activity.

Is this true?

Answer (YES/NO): YES